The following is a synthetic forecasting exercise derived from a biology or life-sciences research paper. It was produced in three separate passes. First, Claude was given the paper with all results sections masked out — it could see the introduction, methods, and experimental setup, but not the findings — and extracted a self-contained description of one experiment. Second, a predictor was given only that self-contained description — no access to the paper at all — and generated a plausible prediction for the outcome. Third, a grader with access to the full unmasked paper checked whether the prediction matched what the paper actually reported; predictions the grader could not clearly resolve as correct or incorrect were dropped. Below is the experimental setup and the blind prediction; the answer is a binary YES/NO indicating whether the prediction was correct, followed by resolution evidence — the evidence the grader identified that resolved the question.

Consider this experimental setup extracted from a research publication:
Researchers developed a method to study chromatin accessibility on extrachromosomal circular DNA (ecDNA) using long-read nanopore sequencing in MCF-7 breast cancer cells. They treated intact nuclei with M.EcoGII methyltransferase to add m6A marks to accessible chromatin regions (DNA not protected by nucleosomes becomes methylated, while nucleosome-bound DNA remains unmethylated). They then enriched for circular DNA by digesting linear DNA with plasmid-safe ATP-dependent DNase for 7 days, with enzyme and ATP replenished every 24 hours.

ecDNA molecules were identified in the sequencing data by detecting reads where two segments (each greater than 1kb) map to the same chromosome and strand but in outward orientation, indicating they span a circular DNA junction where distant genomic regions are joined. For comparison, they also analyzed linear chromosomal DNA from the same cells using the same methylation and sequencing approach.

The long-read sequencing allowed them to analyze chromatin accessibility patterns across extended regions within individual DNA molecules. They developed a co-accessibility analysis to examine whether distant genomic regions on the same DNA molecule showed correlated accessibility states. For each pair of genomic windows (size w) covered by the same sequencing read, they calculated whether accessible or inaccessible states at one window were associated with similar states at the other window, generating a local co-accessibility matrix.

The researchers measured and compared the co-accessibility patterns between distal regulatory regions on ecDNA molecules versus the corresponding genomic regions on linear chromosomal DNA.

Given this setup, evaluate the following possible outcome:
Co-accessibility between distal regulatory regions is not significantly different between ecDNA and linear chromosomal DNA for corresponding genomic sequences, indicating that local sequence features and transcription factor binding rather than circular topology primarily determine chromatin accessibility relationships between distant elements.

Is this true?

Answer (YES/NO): NO